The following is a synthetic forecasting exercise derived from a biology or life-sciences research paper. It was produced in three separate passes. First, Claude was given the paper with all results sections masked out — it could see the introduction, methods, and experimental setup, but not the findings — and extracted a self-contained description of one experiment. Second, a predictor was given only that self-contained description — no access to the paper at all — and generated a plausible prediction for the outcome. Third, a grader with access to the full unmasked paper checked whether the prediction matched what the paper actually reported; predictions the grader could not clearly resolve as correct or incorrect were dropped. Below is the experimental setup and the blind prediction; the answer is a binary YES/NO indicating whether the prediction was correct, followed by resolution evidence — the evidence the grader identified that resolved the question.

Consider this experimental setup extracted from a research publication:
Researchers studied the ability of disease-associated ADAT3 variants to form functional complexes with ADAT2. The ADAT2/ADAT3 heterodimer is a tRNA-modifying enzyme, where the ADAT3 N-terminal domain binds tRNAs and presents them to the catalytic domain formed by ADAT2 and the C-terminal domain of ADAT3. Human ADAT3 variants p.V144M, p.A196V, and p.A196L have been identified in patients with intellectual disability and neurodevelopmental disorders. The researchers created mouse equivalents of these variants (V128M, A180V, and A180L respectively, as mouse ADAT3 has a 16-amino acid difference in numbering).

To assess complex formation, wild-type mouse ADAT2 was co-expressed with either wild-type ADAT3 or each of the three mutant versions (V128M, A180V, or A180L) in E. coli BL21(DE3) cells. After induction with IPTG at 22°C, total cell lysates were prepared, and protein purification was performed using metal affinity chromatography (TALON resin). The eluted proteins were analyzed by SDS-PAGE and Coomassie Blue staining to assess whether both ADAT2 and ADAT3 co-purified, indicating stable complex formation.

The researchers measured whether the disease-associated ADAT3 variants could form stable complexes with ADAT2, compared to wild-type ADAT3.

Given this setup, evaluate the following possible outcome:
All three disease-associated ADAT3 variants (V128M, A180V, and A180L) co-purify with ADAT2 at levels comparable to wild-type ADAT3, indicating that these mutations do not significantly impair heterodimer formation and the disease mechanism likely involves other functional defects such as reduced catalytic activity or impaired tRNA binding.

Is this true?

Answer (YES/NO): NO